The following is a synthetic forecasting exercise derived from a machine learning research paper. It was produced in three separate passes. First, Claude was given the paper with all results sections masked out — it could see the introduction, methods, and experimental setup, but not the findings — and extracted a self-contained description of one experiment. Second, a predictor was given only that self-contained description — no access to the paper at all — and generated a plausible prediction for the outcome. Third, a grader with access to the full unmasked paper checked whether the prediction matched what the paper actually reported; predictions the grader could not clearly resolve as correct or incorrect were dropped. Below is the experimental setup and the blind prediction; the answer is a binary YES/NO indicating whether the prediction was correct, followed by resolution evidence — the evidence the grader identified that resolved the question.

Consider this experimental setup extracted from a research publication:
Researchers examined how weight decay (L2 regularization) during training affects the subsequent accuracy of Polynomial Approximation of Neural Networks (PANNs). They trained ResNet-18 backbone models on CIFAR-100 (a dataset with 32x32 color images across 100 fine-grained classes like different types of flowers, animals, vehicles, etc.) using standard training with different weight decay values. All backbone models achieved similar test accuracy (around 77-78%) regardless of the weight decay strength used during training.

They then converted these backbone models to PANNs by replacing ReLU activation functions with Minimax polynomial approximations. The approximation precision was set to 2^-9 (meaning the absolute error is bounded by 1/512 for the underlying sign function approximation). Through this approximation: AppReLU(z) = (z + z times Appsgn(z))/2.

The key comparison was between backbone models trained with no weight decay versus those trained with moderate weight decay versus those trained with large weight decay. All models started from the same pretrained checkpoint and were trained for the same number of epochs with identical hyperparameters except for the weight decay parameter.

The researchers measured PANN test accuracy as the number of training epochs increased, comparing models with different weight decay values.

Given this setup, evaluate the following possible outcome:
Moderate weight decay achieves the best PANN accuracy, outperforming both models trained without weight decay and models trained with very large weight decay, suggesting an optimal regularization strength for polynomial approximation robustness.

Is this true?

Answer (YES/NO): NO